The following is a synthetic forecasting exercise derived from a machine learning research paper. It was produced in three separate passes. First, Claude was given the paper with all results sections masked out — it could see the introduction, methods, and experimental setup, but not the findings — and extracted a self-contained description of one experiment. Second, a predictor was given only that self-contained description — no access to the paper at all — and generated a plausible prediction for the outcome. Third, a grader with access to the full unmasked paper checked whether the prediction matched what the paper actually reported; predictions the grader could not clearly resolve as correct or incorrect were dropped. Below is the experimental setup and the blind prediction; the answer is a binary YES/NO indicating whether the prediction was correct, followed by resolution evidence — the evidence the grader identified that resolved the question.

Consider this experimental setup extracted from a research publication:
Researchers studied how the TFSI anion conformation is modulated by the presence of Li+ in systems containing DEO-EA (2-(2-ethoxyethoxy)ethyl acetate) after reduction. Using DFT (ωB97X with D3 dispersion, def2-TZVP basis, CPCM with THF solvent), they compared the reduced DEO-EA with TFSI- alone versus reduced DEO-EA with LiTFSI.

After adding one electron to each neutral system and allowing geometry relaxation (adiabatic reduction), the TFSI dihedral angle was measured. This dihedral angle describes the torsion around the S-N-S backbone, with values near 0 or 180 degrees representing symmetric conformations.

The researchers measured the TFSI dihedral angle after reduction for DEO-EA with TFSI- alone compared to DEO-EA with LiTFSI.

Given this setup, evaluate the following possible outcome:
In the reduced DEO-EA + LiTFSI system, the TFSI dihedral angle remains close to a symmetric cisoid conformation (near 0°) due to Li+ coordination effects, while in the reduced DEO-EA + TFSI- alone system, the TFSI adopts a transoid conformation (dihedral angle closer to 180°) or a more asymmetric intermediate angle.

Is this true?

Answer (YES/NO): NO